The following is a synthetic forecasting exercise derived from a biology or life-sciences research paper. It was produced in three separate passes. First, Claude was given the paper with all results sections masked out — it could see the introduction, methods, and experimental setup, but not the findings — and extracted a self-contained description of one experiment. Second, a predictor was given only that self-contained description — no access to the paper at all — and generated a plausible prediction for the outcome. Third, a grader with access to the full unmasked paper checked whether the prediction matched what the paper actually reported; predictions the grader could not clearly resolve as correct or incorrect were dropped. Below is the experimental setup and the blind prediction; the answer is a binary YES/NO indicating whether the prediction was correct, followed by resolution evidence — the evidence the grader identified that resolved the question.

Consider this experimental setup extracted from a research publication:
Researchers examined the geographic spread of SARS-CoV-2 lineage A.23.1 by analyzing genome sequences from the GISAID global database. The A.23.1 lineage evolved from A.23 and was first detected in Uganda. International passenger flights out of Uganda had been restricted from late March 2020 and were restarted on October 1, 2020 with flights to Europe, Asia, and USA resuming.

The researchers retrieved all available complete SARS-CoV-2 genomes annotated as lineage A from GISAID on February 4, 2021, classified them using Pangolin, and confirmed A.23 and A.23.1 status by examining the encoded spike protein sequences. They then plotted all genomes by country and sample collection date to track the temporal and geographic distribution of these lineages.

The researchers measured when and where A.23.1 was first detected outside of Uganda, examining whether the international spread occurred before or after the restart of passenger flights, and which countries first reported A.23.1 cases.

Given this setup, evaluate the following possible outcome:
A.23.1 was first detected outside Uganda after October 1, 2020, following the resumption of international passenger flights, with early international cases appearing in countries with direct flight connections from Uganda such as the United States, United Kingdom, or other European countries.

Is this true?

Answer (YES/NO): YES